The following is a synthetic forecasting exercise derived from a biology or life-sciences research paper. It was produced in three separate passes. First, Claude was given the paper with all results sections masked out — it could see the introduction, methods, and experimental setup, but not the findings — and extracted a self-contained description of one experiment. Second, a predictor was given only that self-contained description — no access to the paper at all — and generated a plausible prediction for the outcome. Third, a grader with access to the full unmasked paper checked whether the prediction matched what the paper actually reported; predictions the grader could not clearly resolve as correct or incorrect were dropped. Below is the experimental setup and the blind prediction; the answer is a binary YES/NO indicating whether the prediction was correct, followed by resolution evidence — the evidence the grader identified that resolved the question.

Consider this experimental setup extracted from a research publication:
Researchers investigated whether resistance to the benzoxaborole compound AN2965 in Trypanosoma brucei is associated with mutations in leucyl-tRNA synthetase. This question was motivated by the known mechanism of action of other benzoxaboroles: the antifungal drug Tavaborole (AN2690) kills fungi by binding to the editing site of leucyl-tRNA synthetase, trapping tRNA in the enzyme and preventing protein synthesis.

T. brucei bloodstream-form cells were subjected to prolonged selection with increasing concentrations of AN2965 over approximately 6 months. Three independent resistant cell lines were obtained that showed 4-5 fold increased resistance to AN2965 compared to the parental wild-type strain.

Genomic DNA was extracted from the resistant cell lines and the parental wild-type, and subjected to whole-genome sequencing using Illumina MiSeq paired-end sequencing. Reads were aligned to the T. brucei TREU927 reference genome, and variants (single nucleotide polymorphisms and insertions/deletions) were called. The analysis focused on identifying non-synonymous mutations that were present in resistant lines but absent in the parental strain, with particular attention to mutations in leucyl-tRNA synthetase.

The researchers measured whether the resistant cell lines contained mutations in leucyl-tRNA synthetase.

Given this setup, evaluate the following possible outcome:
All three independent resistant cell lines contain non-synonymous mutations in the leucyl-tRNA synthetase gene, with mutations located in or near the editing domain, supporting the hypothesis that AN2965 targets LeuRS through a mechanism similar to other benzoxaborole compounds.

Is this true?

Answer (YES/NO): NO